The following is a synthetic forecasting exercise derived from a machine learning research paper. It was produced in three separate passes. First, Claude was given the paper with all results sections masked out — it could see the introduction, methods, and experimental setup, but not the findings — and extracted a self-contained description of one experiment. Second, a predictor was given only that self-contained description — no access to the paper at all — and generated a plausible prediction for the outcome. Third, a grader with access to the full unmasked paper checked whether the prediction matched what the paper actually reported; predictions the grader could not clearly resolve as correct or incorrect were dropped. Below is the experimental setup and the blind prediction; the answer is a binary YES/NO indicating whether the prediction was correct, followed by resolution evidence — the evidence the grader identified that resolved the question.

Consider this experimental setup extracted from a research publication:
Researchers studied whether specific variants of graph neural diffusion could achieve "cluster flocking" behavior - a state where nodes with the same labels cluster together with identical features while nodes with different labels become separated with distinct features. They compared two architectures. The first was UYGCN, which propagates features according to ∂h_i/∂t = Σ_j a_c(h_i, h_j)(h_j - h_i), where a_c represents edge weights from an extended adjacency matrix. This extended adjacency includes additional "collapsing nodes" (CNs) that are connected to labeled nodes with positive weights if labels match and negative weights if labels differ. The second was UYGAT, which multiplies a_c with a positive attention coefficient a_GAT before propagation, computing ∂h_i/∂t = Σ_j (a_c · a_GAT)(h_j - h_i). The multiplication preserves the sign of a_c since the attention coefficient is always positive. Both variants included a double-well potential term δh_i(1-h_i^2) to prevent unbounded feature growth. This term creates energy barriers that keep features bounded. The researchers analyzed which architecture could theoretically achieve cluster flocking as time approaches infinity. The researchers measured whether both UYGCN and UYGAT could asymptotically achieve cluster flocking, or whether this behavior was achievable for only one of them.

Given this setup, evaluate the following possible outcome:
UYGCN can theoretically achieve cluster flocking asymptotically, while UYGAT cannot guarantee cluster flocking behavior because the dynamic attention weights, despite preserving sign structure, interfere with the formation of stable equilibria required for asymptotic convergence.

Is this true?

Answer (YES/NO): NO